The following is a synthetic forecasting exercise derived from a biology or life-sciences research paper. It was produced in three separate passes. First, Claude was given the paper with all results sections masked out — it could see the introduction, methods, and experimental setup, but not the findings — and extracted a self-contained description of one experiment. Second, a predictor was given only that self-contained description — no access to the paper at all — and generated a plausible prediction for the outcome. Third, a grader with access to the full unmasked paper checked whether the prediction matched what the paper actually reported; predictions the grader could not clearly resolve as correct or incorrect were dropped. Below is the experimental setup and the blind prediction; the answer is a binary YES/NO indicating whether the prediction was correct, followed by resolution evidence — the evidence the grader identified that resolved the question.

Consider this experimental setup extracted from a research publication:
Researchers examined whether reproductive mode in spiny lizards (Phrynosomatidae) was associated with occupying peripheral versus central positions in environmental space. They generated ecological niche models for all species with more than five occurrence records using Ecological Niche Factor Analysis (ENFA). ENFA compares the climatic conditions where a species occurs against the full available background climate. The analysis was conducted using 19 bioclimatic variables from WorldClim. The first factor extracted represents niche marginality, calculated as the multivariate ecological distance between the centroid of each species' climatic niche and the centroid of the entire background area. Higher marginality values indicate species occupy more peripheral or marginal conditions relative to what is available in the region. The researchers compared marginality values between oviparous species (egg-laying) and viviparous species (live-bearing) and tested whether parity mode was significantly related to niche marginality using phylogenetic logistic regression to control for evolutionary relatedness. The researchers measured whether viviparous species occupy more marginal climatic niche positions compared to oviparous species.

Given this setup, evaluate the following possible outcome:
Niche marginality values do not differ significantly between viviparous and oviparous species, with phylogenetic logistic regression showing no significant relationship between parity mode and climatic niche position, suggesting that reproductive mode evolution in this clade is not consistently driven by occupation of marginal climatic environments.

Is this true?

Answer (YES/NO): YES